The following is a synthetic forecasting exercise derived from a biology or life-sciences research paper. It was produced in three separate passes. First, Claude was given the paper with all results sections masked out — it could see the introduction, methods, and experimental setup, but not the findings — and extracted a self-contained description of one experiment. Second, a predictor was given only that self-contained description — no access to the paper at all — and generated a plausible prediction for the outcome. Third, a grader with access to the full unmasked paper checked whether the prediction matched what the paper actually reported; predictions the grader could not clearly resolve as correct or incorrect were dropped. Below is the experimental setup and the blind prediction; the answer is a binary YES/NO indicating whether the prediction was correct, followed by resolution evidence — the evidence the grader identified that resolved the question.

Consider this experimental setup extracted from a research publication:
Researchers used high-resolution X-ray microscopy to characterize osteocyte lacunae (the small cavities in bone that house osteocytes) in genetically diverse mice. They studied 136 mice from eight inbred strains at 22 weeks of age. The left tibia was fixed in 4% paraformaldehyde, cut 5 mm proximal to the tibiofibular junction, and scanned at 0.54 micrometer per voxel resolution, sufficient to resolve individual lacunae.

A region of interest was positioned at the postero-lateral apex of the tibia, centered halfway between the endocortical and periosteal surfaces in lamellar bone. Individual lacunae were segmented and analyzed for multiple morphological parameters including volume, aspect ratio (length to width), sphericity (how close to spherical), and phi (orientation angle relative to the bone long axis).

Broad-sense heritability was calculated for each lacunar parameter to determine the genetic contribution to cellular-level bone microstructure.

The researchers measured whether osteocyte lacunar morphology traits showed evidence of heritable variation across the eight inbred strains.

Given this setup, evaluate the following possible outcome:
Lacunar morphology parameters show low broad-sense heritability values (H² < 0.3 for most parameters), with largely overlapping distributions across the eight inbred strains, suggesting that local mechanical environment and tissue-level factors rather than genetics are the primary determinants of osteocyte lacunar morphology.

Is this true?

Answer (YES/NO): NO